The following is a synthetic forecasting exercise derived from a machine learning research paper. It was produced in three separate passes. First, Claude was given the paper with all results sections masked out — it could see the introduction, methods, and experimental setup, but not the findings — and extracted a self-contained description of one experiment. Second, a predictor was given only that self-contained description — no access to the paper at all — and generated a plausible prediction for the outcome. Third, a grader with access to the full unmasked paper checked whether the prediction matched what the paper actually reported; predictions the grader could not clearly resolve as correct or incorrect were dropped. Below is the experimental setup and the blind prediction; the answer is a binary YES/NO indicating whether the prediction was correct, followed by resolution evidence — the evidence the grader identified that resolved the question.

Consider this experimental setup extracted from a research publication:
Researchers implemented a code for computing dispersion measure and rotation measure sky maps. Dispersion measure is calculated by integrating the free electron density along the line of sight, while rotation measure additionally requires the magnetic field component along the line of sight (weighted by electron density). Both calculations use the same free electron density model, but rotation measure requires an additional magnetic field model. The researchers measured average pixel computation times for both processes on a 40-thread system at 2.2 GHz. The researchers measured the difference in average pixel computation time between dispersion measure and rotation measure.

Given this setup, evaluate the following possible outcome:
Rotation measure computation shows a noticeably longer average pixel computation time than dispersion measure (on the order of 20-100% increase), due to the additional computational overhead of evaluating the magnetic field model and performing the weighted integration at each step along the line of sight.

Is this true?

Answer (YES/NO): YES